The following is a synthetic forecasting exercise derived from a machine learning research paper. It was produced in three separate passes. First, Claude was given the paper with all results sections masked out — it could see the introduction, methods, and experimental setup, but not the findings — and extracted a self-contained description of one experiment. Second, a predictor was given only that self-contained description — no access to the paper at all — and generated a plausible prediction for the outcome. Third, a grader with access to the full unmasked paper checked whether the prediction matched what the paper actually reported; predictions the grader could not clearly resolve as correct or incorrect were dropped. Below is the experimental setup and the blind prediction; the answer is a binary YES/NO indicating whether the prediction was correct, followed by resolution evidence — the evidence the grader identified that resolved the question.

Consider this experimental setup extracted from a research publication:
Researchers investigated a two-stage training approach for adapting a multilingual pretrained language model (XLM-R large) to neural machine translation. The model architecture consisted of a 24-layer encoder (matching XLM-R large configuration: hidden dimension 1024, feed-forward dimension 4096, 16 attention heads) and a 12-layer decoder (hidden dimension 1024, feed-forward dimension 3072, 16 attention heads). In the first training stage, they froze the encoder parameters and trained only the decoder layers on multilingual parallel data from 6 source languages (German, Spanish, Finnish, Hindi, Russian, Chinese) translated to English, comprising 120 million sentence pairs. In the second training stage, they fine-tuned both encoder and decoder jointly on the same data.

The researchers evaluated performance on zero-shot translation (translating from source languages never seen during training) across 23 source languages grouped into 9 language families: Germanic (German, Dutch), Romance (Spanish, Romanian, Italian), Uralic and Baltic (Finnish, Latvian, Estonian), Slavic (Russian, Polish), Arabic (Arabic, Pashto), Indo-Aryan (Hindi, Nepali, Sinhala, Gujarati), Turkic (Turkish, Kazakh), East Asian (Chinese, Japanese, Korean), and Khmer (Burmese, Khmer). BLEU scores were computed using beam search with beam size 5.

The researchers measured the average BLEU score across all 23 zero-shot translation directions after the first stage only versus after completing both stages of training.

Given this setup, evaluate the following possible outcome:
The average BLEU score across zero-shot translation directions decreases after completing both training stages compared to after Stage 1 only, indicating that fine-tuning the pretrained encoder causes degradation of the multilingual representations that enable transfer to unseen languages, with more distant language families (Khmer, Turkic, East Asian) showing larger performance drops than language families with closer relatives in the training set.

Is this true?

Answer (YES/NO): NO